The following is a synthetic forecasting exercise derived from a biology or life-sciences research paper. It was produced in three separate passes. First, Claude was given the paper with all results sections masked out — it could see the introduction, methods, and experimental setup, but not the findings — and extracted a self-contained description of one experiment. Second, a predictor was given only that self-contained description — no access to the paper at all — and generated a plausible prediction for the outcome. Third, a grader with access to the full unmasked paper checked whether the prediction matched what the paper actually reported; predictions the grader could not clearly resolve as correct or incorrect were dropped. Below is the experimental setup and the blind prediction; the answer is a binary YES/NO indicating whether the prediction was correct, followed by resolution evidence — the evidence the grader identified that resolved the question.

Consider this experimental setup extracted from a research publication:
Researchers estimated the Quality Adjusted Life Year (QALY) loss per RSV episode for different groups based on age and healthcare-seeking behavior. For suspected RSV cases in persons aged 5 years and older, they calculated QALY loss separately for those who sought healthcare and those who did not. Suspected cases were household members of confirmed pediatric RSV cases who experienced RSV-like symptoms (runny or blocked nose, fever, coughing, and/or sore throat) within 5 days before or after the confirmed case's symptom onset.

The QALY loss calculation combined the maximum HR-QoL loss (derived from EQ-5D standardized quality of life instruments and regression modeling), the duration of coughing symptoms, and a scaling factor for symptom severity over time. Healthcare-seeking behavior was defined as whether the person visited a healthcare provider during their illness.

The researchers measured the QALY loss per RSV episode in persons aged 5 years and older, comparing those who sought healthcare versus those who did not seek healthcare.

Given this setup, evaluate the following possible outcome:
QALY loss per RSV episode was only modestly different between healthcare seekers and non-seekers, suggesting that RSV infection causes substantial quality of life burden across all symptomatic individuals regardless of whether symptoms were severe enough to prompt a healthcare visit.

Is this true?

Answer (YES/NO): YES